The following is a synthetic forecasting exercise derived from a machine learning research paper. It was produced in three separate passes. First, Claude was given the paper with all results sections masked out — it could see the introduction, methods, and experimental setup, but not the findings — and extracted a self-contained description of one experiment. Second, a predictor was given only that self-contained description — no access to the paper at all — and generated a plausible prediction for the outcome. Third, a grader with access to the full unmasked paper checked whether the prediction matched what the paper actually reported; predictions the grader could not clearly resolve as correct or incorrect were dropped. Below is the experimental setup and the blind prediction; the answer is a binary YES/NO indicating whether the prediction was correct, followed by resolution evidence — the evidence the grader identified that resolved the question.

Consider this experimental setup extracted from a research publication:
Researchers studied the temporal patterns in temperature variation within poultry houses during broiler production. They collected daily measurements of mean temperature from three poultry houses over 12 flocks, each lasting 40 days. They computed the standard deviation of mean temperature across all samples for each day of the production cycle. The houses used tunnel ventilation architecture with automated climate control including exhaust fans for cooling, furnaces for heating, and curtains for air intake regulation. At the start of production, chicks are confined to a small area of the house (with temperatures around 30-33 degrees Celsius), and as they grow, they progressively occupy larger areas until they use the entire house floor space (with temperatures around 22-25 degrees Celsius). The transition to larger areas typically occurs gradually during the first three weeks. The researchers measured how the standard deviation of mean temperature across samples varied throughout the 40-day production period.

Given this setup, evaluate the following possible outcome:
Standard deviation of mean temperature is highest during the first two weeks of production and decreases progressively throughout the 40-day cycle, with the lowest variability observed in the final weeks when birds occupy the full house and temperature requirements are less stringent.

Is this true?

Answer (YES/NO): NO